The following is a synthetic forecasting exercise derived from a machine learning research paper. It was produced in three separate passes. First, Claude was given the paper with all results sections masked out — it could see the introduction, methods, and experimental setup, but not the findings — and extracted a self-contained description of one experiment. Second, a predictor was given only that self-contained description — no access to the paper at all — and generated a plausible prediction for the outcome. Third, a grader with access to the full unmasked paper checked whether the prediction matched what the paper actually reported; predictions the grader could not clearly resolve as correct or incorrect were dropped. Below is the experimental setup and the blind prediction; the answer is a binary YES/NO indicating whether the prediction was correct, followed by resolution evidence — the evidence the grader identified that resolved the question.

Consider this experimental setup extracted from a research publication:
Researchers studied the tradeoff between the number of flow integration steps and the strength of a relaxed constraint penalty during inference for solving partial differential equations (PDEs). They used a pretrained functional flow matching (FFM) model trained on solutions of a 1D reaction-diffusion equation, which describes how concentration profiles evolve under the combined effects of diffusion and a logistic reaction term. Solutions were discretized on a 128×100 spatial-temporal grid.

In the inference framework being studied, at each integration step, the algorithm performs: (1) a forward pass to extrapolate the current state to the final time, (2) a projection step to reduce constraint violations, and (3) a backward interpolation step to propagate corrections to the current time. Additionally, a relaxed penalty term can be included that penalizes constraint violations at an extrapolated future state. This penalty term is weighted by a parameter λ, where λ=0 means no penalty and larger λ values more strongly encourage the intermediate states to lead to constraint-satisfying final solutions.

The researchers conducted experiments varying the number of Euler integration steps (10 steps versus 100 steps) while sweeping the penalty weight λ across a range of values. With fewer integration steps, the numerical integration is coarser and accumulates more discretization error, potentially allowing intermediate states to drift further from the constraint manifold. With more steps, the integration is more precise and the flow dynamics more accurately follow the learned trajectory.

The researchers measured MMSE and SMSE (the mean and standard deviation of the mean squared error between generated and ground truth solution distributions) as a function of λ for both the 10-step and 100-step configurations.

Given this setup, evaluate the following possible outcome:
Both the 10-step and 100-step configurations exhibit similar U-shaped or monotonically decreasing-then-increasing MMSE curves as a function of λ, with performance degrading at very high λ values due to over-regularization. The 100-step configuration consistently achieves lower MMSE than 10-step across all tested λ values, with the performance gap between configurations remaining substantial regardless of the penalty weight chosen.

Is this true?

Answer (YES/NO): NO